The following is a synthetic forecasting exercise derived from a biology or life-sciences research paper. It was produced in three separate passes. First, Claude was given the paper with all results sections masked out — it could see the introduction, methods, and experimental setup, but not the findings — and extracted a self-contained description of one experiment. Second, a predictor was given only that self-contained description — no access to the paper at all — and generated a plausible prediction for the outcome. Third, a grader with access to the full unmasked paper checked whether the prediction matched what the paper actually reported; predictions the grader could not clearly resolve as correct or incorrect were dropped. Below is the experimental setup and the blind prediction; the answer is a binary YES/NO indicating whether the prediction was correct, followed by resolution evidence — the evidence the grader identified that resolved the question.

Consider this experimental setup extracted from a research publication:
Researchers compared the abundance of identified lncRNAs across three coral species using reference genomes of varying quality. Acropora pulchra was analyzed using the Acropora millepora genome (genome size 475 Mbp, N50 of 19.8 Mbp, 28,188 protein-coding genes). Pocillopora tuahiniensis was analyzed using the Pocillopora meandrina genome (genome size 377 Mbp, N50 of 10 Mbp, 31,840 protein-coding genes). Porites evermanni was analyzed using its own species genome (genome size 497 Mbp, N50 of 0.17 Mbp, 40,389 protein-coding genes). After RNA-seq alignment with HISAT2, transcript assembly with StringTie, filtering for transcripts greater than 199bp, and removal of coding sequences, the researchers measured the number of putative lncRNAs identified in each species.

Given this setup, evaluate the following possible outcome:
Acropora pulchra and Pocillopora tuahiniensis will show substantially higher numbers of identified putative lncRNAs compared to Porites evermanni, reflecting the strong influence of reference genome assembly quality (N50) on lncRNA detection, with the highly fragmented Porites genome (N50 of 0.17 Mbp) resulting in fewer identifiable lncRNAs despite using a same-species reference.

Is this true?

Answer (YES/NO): YES